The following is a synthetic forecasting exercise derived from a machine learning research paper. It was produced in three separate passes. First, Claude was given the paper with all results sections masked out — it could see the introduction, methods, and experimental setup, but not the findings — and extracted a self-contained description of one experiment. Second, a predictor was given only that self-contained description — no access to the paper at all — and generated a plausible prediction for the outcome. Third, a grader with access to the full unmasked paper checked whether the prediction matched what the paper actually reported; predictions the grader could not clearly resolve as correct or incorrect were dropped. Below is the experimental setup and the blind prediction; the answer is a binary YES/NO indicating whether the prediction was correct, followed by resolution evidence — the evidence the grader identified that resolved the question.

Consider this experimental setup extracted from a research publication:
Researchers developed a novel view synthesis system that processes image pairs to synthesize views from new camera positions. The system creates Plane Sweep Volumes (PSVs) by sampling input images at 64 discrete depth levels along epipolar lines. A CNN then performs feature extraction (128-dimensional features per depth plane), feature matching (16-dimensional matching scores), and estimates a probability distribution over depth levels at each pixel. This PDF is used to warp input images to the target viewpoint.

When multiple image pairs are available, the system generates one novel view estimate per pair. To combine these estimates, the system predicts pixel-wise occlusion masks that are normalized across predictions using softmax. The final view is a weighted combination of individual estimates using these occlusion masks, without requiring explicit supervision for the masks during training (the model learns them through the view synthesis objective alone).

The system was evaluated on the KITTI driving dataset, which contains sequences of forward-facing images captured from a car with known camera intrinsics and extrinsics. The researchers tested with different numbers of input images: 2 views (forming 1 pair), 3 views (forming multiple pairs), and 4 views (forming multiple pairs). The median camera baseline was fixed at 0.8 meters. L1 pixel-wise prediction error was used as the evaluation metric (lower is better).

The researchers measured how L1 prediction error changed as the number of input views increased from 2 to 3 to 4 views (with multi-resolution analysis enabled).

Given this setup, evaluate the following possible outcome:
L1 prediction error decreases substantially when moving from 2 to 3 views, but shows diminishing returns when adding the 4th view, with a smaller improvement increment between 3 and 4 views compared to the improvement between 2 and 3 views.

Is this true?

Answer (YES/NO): YES